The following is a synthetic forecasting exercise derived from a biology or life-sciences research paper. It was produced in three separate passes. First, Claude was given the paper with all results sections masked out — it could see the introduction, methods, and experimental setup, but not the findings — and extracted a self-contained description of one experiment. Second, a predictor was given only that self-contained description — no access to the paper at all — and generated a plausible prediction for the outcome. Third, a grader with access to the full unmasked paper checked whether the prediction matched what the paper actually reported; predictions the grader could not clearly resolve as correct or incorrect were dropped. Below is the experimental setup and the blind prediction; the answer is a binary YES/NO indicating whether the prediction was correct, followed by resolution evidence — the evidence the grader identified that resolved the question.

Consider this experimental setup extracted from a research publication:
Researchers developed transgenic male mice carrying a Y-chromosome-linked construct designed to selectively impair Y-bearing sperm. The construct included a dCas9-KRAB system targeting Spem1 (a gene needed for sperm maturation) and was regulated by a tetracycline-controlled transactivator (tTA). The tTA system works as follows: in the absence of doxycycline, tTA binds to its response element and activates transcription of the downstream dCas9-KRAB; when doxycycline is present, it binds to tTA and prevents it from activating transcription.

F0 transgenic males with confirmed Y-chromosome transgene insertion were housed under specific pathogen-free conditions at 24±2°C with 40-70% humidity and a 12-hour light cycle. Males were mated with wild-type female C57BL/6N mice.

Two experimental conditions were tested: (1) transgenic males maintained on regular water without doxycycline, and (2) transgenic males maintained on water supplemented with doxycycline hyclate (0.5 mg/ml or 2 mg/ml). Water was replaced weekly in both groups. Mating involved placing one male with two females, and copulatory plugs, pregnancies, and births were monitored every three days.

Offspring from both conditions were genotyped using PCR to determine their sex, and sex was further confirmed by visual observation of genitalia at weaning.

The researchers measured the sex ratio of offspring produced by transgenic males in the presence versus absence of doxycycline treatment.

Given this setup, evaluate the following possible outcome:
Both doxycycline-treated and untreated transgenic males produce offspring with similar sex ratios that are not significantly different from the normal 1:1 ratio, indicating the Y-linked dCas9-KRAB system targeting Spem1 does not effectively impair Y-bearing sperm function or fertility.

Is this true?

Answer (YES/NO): NO